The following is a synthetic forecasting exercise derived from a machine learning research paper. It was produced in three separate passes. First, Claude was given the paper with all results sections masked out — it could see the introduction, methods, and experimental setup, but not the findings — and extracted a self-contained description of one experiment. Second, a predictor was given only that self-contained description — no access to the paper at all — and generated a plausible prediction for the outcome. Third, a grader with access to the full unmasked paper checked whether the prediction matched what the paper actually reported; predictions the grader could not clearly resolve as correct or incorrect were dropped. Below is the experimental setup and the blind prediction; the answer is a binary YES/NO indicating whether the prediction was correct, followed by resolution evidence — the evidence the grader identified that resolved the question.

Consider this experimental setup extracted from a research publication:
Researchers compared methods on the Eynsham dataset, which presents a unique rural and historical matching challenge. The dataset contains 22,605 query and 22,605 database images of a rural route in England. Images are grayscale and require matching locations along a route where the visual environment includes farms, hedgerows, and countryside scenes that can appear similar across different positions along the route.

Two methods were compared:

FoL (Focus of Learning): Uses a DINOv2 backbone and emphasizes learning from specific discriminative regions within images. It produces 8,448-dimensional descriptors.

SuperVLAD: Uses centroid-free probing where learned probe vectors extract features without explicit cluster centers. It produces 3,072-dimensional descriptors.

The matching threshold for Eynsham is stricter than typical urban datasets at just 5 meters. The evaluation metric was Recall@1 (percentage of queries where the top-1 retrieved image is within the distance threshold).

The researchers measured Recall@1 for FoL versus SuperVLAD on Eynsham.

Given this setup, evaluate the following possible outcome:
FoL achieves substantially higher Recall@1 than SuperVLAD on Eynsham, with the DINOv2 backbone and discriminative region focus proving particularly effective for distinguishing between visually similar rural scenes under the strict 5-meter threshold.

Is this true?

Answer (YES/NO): NO